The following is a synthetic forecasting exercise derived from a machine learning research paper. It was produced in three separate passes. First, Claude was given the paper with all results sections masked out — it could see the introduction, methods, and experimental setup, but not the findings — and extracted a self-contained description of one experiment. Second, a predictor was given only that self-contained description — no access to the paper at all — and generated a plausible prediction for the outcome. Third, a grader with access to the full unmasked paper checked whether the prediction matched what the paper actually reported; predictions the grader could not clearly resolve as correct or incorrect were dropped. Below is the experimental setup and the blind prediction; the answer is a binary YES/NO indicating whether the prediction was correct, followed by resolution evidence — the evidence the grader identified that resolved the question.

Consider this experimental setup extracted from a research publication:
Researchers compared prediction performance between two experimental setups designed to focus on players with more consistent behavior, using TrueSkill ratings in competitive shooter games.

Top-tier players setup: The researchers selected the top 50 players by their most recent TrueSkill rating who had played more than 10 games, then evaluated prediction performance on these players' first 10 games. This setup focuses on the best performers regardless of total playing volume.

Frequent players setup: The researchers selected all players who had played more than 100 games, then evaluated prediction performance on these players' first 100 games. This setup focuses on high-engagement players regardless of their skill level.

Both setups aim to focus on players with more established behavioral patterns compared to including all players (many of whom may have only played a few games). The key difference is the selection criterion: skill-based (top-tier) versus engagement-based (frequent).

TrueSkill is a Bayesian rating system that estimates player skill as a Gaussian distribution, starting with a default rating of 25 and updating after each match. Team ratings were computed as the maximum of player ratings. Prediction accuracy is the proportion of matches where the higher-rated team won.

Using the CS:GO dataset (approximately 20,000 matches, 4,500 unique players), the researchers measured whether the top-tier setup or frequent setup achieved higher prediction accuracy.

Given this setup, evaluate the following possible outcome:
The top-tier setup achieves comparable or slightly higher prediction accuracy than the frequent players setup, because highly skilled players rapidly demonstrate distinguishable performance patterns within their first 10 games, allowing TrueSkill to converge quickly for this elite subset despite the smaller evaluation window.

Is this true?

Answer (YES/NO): NO